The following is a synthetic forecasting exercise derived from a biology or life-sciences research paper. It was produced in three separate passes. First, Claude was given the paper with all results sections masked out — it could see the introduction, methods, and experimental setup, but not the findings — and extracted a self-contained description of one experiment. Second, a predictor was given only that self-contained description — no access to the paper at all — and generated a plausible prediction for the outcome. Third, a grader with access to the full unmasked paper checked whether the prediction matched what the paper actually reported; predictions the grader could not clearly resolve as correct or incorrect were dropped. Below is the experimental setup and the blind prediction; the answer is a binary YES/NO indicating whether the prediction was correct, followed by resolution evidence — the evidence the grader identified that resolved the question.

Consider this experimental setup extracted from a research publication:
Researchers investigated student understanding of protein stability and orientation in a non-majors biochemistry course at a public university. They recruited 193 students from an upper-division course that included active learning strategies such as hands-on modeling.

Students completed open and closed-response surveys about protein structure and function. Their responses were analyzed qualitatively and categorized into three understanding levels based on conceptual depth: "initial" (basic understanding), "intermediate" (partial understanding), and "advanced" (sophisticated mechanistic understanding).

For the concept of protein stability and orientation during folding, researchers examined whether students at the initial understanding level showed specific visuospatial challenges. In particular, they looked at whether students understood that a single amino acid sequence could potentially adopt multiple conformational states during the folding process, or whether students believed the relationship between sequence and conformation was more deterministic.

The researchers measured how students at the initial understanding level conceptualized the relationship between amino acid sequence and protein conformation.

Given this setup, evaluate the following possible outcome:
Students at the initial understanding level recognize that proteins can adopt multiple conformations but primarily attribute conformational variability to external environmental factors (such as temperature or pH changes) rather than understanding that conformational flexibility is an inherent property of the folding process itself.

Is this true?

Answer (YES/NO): NO